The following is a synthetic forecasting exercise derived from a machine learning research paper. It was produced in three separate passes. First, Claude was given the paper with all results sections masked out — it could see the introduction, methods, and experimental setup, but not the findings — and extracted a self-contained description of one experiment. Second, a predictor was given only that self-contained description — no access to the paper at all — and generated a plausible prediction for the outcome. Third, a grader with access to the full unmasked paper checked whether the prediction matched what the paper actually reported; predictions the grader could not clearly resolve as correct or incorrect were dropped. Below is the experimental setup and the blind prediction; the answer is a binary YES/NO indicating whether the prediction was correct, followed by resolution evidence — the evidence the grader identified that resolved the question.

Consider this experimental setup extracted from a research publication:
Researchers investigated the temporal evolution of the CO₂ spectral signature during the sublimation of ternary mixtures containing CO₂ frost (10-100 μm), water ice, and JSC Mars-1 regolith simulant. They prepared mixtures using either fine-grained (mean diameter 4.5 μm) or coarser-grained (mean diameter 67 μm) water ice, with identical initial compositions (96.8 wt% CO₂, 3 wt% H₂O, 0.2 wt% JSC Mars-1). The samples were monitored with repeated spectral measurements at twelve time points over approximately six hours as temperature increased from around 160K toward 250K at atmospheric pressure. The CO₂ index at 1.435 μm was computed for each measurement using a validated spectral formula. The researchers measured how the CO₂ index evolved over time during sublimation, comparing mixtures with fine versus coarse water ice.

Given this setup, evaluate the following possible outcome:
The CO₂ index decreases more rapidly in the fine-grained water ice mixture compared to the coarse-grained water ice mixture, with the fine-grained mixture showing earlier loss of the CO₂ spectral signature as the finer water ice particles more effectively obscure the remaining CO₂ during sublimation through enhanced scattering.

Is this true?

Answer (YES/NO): YES